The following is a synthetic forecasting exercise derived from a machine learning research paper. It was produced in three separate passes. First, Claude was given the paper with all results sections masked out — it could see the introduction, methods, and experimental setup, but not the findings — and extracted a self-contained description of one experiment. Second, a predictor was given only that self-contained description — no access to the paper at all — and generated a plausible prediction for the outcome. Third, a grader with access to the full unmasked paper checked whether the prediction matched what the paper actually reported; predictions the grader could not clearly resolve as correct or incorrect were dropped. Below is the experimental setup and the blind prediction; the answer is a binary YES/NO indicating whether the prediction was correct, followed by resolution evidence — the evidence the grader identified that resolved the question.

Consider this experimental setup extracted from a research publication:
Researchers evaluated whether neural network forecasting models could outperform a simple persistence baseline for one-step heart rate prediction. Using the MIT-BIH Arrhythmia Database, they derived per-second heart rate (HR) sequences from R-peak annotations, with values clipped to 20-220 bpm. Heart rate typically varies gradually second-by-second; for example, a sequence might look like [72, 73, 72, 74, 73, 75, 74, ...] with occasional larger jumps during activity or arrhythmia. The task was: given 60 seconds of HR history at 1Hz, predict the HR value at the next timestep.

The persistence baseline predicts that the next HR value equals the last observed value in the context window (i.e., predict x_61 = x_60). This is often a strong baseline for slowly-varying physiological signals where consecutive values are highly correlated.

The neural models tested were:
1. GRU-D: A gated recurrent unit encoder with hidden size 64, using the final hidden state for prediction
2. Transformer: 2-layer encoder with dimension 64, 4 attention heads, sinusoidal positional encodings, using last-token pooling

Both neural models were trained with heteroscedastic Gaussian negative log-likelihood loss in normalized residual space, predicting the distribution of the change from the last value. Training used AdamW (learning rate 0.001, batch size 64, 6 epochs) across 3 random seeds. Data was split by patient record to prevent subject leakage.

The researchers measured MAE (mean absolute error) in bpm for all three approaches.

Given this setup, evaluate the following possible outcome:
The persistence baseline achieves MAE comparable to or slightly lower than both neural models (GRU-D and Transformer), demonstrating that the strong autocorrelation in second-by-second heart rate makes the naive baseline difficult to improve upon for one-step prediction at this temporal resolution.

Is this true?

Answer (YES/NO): NO